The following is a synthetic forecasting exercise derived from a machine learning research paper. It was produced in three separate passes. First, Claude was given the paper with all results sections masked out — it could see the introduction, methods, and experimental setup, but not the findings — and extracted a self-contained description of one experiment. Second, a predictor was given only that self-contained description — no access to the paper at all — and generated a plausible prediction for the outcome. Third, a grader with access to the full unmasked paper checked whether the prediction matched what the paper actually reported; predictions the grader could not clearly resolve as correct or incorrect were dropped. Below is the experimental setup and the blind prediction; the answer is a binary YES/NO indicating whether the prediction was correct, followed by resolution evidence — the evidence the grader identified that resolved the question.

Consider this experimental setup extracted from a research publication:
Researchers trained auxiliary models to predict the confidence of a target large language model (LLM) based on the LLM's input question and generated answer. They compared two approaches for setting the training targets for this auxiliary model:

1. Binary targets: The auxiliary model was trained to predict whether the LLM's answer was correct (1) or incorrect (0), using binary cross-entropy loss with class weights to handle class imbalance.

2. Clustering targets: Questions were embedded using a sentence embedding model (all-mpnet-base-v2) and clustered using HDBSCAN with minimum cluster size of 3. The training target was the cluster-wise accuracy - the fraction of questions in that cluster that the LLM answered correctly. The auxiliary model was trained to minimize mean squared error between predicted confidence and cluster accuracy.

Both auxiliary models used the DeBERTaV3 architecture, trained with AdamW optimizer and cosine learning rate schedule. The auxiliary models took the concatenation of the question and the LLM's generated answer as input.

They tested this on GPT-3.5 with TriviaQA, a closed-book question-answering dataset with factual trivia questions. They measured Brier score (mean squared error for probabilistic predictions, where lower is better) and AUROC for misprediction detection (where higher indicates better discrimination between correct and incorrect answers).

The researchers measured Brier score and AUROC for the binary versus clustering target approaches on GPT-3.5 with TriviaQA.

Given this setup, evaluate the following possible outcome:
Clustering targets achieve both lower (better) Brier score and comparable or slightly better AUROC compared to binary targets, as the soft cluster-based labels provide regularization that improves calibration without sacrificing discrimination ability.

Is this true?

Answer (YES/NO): YES